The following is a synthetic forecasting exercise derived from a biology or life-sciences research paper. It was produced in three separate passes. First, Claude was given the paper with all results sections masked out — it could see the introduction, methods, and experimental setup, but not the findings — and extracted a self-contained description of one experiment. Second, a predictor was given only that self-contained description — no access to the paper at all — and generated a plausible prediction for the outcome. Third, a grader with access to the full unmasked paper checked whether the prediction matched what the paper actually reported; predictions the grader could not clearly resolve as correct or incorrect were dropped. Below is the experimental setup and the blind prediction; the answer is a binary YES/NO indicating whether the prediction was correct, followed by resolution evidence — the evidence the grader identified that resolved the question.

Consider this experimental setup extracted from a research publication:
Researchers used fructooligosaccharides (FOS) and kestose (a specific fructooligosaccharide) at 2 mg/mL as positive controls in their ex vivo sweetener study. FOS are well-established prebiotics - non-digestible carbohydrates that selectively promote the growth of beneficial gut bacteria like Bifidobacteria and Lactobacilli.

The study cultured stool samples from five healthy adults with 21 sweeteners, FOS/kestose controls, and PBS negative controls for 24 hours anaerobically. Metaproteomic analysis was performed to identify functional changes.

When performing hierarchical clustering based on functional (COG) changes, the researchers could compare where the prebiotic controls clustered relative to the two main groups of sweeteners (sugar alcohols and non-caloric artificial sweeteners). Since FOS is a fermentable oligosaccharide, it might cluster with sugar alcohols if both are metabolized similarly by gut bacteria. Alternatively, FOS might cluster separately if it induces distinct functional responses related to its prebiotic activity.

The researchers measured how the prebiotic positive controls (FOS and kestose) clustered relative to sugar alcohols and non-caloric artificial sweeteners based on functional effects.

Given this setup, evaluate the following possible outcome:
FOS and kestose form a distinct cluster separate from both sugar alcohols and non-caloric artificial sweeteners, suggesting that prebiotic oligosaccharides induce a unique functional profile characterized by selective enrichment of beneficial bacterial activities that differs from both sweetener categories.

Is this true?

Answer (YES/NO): NO